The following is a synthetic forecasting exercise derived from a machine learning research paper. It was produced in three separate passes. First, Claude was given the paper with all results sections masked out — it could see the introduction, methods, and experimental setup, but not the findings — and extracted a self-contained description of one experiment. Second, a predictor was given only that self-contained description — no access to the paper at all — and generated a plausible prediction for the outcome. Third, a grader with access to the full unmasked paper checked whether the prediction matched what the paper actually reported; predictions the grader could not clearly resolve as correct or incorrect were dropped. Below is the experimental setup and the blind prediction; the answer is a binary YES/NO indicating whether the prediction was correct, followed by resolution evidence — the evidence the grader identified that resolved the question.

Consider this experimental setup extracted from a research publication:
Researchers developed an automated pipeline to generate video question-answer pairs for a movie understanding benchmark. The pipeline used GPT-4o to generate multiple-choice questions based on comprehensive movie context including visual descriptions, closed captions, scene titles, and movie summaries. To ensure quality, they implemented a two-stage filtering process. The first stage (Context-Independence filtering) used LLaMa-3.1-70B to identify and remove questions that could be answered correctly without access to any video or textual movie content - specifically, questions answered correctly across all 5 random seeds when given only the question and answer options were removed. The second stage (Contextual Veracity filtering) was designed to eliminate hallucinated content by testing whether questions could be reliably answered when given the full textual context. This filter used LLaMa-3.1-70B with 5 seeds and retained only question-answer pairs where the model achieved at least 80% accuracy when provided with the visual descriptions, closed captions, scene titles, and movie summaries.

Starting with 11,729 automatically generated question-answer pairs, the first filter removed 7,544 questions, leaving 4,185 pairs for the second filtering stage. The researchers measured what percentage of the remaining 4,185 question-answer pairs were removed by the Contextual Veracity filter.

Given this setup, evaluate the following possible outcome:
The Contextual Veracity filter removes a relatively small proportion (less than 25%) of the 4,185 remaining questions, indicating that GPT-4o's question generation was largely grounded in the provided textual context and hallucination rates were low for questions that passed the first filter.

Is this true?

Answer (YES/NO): NO